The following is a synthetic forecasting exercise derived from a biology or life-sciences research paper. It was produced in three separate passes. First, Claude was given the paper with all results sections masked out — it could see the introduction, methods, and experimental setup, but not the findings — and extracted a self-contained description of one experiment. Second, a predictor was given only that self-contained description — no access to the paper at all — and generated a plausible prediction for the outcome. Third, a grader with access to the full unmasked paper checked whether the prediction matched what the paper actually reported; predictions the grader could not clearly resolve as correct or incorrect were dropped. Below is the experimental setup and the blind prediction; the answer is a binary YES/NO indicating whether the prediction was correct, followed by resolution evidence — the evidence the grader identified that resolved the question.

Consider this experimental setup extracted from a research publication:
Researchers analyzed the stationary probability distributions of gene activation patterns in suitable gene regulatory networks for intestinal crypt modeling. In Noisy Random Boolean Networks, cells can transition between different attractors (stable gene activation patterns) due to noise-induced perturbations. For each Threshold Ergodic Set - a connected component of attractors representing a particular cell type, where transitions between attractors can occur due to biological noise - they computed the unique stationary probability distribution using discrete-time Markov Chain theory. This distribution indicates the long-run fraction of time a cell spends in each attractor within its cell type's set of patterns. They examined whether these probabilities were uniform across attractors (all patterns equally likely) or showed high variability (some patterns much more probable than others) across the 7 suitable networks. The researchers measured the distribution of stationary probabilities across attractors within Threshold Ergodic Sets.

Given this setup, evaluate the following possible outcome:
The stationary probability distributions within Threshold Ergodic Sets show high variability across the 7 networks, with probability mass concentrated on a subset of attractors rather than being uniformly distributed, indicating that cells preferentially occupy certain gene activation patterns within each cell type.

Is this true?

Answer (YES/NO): NO